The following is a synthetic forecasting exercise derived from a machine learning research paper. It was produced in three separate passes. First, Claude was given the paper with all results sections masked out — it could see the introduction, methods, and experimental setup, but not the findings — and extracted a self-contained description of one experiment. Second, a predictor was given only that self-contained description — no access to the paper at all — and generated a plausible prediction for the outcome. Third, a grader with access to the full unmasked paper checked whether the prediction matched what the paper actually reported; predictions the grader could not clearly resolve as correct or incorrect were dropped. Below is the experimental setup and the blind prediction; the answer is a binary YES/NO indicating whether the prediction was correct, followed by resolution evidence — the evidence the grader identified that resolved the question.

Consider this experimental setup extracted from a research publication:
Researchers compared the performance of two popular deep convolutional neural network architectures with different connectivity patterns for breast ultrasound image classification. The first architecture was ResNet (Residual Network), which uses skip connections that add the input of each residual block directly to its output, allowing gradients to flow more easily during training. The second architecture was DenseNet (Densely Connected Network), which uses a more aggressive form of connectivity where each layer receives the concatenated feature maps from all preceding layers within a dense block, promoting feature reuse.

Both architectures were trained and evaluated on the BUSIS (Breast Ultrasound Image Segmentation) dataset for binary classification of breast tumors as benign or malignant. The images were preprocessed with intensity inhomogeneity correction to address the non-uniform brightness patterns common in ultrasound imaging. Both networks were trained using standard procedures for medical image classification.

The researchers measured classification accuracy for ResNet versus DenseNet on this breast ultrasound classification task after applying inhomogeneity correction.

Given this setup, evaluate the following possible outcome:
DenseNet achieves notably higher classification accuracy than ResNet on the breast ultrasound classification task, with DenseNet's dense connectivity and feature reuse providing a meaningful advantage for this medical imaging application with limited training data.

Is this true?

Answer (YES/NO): NO